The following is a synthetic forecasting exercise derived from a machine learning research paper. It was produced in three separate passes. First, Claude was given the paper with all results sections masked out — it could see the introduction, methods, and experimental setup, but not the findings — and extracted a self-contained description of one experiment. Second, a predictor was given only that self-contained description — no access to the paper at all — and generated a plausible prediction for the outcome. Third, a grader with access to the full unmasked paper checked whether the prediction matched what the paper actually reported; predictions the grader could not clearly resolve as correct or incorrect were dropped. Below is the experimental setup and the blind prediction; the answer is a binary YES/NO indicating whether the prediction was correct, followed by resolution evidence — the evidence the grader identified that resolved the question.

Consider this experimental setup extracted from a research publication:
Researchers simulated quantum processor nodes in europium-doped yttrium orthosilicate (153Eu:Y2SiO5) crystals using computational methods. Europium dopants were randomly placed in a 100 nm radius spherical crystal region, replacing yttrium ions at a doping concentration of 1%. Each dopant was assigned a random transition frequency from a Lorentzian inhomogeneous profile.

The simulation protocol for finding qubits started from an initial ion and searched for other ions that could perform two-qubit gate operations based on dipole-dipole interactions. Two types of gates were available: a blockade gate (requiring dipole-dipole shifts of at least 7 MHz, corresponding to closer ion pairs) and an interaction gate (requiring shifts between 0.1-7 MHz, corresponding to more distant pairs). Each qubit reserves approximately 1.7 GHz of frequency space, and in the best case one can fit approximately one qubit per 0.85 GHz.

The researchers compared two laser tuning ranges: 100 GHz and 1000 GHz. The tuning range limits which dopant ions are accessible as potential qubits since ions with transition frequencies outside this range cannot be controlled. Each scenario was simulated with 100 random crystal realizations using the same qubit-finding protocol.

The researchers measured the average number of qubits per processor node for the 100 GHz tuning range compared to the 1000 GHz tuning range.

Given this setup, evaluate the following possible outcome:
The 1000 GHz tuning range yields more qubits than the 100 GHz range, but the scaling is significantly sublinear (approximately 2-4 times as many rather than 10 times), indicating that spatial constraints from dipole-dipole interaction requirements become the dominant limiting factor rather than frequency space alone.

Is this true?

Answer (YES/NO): NO